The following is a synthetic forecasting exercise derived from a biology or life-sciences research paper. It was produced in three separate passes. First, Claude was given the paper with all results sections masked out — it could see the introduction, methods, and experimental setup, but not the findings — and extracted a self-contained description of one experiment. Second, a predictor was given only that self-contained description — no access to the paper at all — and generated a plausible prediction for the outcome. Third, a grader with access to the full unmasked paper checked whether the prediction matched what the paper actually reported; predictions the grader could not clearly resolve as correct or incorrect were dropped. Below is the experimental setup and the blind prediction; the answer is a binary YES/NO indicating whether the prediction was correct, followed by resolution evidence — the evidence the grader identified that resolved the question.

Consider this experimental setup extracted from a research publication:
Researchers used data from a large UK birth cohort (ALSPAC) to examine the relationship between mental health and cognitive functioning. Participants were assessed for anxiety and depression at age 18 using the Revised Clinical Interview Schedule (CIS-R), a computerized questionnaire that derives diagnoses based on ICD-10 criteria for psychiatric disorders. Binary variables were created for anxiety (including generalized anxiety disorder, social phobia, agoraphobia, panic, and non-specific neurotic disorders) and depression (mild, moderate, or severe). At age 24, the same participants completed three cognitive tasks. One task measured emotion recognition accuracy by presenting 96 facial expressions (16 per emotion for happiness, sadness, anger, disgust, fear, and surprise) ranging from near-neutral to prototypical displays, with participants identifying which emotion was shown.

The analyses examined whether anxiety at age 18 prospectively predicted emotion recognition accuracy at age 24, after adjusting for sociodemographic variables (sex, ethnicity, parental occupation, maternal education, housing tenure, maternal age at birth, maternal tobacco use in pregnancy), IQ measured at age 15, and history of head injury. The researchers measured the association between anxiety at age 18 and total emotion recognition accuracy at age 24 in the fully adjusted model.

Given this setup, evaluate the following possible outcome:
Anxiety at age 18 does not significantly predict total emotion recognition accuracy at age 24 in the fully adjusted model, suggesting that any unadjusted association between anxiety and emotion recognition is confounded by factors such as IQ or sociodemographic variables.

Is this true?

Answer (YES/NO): YES